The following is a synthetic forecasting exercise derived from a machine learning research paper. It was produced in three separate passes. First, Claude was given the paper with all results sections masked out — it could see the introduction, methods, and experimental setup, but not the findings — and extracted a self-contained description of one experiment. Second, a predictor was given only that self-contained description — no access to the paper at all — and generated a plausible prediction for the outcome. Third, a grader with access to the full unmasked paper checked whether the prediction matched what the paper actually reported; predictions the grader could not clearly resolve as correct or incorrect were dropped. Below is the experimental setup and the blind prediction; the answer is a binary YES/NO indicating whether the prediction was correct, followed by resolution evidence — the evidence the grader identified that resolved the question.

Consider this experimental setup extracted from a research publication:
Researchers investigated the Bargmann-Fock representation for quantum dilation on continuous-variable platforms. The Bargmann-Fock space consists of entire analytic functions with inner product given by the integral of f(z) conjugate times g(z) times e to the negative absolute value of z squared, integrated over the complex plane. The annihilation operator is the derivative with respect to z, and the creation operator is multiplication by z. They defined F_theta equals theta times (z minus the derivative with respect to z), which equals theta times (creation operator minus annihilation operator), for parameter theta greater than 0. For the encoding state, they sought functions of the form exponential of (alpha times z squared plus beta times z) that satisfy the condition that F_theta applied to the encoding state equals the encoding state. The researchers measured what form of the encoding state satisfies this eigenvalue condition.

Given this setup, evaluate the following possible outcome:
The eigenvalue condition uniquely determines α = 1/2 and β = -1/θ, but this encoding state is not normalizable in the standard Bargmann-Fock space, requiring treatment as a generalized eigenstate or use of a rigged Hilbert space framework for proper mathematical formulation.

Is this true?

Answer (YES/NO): YES